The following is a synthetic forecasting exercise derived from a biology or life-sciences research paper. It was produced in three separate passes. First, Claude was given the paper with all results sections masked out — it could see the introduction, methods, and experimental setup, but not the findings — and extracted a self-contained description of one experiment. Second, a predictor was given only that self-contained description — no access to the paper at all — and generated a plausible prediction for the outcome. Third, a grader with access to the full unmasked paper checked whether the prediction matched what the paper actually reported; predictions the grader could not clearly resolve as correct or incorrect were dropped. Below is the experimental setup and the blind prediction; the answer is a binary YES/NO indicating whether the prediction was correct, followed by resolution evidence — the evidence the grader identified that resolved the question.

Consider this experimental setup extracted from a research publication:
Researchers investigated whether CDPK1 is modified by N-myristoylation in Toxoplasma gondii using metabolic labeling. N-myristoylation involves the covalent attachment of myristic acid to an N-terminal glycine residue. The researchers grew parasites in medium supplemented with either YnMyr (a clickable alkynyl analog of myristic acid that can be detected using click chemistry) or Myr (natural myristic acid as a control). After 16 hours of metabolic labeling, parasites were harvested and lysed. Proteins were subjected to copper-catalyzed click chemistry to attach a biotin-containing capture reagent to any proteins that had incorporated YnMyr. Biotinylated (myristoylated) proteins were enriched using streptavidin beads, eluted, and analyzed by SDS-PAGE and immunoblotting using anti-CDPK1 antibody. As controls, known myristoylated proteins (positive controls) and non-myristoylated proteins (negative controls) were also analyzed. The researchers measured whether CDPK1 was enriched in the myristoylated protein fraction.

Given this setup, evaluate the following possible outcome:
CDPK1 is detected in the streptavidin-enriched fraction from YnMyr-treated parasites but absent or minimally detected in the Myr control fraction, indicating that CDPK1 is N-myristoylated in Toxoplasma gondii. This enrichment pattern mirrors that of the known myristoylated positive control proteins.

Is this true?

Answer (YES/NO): YES